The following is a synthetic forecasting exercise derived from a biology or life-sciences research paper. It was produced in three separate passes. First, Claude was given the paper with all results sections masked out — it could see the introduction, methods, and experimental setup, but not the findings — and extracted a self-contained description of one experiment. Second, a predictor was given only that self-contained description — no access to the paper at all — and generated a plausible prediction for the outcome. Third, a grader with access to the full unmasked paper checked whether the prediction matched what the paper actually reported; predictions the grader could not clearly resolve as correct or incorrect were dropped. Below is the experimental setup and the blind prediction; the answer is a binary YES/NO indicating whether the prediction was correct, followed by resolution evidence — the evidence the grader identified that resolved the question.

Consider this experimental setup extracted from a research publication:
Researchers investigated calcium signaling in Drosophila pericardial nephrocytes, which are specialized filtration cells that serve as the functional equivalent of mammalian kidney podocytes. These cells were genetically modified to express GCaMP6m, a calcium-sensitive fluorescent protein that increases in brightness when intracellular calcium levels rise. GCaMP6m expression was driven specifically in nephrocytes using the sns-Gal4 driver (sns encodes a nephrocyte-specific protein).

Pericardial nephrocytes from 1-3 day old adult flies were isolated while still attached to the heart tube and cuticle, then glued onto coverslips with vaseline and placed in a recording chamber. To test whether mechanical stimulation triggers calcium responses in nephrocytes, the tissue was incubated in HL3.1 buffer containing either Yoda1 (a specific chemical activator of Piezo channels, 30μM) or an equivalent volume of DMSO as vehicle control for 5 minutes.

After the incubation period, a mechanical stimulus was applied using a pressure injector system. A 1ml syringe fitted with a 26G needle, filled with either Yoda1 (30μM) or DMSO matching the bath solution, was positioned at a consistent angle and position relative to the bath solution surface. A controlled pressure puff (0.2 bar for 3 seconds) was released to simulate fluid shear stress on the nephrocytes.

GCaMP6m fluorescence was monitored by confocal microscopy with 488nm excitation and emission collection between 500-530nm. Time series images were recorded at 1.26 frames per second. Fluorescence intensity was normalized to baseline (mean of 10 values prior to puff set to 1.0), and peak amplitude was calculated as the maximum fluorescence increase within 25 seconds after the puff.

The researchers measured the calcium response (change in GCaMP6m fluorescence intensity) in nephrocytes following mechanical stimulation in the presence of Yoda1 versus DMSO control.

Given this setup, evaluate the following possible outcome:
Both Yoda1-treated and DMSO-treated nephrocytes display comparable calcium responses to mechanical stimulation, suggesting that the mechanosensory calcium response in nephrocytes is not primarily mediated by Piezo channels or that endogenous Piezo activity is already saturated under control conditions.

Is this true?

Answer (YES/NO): NO